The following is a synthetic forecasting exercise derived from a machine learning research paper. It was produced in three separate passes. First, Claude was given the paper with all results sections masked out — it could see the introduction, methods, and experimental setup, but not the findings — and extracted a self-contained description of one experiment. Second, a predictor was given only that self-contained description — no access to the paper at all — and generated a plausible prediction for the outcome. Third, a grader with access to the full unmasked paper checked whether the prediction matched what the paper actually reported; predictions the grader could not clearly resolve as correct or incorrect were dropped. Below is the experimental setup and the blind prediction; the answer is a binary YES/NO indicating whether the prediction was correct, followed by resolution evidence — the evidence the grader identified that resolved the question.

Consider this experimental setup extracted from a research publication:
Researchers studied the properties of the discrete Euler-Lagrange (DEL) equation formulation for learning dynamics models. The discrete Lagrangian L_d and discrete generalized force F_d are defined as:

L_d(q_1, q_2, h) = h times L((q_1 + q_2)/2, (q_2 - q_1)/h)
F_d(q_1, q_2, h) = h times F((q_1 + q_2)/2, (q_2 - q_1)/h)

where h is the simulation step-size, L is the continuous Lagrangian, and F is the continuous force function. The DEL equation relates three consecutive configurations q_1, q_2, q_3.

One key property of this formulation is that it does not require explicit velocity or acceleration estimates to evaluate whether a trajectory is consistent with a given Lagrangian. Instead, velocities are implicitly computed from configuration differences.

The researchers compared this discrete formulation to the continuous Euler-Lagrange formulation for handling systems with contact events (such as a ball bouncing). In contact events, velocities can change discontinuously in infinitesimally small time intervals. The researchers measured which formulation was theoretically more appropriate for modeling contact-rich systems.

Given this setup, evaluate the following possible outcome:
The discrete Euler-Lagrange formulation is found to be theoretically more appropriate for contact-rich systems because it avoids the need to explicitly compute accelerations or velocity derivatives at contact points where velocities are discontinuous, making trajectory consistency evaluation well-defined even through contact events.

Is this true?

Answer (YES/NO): YES